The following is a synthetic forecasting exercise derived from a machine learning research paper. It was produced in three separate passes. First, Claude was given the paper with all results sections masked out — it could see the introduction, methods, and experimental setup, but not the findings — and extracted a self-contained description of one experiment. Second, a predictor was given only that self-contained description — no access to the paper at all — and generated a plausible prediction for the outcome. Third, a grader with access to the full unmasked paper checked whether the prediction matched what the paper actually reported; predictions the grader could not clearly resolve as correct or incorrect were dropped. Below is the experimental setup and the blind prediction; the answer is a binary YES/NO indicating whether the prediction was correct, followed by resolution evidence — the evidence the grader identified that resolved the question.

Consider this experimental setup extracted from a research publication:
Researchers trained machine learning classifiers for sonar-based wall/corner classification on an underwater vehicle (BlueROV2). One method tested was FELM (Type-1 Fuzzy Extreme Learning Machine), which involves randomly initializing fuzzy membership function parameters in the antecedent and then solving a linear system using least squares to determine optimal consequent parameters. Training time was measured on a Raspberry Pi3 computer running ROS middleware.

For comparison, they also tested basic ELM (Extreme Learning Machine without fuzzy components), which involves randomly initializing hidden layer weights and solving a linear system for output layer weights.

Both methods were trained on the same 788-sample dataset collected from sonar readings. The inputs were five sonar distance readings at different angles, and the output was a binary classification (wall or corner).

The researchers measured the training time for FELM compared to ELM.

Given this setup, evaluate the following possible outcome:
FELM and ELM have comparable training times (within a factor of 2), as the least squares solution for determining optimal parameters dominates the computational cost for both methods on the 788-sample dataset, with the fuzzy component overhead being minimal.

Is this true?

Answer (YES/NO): NO